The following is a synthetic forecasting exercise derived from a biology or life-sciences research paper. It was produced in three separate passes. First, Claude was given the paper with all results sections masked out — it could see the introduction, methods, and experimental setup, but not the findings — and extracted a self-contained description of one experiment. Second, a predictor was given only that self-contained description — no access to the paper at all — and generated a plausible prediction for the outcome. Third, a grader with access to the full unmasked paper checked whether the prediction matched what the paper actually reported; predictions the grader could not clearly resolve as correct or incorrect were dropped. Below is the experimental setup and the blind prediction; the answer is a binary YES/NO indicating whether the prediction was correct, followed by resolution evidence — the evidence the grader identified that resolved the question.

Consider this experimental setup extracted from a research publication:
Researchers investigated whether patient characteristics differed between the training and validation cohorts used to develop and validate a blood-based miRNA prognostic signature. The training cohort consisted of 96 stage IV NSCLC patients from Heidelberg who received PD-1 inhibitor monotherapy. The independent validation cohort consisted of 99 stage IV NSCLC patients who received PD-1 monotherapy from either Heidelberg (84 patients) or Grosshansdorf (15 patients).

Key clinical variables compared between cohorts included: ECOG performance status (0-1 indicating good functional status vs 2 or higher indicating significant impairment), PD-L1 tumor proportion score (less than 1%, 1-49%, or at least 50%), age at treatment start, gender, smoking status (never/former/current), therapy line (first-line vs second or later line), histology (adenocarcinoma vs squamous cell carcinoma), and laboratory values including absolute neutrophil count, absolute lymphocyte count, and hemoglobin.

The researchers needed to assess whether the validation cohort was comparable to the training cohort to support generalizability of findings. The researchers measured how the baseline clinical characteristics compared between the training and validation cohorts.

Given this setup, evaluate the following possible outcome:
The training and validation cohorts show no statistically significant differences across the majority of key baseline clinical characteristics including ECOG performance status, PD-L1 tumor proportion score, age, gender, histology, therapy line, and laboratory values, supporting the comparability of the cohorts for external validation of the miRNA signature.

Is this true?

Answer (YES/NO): NO